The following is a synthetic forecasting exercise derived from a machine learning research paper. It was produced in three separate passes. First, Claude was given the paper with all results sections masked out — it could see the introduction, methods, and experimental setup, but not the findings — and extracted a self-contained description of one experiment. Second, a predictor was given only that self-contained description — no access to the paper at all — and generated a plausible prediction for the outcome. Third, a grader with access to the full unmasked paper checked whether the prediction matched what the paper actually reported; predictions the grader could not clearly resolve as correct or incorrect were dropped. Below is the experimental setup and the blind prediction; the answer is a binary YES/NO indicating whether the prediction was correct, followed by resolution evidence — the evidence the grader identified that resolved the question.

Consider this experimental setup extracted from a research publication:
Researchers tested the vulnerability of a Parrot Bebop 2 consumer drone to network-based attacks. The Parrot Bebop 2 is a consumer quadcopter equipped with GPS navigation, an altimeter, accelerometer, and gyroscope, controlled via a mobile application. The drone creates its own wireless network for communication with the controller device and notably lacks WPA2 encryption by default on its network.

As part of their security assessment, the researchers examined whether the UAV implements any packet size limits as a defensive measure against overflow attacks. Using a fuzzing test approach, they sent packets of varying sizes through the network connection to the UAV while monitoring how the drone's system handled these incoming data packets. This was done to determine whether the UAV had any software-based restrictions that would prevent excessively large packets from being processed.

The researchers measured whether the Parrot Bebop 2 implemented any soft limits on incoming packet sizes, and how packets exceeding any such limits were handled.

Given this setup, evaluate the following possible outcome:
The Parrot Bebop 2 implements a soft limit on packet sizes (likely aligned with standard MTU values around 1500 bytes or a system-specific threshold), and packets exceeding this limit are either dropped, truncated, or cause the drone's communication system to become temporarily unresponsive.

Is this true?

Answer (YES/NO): YES